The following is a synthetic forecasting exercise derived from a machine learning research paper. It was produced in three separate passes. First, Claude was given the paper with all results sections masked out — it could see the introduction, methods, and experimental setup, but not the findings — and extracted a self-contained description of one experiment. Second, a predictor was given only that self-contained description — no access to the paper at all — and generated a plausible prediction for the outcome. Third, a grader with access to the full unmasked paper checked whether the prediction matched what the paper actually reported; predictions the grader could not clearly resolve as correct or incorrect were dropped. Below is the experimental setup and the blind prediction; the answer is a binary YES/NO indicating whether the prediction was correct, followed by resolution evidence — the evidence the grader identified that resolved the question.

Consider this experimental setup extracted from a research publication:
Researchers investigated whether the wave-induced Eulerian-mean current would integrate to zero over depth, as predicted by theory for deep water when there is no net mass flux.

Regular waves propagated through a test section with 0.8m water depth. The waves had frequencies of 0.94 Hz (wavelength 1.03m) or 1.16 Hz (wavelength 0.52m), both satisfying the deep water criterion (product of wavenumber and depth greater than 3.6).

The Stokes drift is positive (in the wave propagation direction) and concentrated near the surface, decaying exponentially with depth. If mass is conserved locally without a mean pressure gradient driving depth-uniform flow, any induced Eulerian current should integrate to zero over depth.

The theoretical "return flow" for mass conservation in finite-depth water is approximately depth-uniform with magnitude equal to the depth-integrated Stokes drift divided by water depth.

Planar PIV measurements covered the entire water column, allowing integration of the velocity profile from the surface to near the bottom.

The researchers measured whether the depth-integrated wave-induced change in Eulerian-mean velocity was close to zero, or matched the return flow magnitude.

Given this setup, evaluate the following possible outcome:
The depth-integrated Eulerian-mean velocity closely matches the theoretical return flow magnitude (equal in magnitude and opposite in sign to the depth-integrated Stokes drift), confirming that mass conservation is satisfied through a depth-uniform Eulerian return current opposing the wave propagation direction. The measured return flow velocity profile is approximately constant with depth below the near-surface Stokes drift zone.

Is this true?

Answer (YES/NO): NO